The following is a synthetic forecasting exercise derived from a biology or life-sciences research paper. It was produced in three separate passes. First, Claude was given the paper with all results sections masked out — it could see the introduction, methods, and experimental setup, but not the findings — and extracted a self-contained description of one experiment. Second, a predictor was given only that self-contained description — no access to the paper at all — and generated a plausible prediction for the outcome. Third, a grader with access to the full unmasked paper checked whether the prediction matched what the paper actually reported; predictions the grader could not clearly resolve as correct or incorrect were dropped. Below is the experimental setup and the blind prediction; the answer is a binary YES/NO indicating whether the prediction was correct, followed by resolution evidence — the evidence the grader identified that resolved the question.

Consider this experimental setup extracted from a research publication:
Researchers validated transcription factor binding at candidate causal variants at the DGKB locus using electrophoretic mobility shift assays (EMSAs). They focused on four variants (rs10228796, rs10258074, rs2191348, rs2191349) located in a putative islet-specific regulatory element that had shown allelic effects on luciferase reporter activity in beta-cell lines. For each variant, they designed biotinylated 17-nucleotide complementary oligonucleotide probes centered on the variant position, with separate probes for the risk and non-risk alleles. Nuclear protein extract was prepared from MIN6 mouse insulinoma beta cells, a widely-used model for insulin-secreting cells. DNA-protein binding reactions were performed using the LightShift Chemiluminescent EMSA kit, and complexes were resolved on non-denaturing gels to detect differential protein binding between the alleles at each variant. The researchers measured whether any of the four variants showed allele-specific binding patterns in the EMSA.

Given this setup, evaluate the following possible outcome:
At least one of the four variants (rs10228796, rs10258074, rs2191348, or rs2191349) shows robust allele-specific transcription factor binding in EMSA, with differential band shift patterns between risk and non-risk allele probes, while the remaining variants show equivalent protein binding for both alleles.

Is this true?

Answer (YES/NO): NO